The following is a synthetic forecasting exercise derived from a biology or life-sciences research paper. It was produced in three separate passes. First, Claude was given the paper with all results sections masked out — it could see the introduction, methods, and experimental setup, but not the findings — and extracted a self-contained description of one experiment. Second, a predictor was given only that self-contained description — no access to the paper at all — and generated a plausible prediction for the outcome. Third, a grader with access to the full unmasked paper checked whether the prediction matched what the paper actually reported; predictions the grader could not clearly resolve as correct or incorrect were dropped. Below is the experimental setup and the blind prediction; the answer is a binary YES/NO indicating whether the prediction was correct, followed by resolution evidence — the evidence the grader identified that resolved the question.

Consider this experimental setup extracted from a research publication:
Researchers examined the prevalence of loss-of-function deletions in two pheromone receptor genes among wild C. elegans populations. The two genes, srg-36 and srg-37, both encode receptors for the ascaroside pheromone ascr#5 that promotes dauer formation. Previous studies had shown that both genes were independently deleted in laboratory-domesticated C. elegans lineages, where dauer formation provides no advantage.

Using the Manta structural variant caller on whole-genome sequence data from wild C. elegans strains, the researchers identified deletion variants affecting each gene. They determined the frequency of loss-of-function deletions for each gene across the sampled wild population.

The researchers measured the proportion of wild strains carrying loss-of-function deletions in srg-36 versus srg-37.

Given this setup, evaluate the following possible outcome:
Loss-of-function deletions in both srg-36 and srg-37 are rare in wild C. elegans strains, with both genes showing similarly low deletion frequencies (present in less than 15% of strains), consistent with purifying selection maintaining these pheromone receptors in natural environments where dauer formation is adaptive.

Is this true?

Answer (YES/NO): NO